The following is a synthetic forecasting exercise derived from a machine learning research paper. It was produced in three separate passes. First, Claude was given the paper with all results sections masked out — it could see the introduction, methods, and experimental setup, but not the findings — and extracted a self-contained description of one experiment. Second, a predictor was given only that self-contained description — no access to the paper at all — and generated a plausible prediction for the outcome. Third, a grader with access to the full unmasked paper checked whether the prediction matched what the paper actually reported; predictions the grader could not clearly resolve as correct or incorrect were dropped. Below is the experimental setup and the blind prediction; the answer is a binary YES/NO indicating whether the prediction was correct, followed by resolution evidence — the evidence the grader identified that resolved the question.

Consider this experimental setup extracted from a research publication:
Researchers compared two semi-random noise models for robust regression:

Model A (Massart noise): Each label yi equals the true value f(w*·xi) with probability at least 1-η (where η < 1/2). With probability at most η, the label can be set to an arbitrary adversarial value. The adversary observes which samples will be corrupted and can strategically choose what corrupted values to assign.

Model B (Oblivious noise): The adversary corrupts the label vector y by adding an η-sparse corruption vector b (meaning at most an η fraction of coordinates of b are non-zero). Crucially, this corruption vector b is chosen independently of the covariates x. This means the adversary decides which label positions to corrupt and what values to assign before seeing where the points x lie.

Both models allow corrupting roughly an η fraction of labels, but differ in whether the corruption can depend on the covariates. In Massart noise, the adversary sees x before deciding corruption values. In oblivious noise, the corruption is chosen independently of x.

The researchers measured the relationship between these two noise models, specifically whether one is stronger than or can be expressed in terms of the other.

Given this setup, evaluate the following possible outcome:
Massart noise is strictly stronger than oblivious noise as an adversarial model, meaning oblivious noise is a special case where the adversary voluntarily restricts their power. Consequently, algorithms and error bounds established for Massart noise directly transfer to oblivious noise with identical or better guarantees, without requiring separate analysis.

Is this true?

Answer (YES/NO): YES